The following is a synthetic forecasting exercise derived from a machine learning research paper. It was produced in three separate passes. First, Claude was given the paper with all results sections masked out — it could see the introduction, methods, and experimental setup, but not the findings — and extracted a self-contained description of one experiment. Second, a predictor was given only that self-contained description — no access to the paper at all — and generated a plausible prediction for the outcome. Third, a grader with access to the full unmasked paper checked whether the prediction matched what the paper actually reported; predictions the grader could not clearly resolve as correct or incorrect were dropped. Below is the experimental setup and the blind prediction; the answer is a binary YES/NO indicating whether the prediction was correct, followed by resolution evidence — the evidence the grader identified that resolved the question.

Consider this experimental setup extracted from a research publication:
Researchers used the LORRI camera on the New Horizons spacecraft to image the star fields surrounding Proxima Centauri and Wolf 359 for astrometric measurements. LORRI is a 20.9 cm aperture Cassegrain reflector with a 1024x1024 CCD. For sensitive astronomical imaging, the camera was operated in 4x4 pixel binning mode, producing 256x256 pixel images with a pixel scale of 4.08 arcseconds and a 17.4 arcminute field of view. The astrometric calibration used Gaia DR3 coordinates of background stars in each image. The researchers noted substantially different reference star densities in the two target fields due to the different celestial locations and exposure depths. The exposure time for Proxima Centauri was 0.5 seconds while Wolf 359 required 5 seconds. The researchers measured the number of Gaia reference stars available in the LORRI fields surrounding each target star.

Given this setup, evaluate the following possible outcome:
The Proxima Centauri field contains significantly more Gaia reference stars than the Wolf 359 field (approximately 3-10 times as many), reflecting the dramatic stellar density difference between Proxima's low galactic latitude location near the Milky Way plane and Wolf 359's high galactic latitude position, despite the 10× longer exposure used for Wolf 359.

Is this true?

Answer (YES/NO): NO